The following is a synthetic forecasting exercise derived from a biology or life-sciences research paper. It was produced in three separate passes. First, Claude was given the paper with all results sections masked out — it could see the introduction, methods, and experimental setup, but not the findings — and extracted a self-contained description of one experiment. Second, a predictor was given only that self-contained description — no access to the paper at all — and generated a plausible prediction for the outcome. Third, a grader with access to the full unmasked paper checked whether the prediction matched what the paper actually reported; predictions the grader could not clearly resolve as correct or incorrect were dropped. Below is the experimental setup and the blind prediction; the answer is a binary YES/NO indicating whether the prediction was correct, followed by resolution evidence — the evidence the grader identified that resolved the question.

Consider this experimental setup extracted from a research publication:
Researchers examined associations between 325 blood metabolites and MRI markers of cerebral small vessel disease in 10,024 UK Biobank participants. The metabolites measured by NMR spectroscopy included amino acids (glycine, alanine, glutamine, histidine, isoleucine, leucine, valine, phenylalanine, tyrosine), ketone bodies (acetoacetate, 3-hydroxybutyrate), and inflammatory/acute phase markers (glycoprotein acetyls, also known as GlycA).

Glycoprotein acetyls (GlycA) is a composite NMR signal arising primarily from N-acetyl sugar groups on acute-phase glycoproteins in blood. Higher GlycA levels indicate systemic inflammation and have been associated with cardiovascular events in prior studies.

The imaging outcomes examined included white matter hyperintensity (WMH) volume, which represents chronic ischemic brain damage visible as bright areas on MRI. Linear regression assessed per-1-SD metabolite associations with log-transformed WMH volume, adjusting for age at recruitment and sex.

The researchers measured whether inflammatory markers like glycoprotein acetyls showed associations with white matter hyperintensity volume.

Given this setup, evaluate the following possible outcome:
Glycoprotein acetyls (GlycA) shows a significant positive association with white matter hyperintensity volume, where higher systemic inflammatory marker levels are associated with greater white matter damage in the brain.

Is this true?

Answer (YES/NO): YES